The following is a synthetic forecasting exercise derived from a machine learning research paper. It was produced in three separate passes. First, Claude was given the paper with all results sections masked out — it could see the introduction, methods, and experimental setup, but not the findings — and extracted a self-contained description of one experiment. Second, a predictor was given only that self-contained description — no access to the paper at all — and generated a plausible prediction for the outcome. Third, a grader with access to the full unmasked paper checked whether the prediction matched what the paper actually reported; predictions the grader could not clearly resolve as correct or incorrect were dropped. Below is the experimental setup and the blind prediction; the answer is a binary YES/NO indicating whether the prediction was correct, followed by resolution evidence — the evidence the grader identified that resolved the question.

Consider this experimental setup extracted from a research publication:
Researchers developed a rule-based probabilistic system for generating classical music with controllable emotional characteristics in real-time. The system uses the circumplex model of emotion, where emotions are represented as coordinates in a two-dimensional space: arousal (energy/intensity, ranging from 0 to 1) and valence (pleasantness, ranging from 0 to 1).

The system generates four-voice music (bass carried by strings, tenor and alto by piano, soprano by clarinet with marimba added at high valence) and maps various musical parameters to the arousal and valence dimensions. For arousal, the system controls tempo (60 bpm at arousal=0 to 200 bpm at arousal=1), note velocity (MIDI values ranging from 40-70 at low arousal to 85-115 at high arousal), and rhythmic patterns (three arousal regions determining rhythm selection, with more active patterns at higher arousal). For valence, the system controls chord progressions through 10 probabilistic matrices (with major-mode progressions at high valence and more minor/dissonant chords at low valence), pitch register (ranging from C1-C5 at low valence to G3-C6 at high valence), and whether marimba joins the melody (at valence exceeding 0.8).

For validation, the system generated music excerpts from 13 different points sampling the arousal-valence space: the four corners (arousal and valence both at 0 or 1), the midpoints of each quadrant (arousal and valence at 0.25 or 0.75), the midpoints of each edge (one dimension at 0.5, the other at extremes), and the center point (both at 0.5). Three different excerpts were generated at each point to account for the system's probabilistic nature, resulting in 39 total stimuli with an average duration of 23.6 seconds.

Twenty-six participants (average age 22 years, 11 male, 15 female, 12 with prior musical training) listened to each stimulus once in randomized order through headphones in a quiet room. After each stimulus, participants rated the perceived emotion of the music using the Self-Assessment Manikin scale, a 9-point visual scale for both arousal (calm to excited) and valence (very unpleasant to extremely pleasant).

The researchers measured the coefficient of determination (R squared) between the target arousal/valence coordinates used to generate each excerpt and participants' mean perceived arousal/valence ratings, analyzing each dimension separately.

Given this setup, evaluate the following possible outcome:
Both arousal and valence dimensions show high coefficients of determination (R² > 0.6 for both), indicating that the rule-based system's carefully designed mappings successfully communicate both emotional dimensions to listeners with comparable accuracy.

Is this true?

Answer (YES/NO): YES